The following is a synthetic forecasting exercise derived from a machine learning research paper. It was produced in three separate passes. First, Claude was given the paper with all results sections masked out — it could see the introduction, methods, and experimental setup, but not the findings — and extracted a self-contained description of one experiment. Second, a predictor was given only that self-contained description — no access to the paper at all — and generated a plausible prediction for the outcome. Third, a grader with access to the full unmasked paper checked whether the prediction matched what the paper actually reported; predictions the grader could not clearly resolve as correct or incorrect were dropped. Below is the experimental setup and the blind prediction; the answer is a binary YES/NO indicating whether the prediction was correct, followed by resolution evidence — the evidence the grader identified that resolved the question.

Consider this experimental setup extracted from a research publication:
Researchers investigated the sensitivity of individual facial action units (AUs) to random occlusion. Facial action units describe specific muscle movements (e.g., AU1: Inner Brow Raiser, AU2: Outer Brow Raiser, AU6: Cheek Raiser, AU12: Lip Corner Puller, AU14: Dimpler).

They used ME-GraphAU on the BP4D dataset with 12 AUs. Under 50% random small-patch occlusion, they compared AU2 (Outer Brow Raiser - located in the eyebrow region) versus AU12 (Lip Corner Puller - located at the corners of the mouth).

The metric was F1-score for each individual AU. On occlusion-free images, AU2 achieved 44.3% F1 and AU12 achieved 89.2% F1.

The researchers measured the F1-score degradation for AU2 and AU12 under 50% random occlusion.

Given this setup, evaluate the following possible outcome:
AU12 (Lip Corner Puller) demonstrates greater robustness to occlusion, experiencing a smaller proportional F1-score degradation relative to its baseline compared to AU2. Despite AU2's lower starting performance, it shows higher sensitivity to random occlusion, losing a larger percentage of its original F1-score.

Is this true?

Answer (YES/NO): YES